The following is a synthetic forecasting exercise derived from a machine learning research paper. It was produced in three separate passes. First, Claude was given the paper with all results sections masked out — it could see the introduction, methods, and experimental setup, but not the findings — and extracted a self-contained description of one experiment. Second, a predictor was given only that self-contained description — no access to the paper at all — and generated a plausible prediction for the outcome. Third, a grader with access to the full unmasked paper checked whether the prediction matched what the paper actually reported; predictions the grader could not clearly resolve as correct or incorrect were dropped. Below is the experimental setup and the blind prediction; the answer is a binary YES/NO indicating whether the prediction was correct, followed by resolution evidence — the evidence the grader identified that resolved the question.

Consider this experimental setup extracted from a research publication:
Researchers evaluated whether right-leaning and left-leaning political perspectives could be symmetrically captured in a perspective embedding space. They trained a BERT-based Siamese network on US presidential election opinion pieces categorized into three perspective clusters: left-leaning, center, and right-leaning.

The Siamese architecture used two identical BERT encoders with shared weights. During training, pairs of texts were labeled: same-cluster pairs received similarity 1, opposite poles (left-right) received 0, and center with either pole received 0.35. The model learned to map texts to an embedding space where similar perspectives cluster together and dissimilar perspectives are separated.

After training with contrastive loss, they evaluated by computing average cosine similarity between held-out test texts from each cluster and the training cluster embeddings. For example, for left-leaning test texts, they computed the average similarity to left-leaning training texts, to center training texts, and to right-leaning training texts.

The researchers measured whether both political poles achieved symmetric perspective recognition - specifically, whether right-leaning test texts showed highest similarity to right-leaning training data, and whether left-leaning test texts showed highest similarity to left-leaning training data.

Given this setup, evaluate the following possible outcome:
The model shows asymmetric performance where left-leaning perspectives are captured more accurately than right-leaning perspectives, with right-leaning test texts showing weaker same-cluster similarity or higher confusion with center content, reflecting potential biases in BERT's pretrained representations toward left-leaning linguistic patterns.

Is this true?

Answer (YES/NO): NO